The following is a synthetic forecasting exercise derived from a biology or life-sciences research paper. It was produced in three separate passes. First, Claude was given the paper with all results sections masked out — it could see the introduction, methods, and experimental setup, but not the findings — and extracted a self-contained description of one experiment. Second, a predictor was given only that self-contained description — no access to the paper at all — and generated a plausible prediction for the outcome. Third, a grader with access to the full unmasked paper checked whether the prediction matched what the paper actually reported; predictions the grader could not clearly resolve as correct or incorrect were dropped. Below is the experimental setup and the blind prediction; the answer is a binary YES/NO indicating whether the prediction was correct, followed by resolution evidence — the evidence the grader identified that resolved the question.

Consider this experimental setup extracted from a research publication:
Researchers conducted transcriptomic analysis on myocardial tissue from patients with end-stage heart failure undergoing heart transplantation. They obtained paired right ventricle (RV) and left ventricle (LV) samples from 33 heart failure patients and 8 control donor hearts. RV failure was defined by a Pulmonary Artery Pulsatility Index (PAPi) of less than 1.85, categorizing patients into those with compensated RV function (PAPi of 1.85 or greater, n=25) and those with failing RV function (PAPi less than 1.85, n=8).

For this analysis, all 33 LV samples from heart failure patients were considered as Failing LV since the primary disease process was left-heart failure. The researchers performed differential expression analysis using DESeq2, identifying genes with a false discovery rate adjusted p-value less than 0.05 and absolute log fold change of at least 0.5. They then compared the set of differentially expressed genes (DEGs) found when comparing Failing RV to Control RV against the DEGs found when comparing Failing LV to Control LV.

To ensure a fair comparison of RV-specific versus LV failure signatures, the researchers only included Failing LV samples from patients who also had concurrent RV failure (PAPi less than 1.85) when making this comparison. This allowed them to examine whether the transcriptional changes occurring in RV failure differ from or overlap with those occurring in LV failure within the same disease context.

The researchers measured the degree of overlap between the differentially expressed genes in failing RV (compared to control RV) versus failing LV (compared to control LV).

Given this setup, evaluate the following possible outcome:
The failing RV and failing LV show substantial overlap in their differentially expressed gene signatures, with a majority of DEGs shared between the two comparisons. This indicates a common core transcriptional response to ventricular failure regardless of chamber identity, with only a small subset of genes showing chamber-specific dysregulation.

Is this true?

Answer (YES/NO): NO